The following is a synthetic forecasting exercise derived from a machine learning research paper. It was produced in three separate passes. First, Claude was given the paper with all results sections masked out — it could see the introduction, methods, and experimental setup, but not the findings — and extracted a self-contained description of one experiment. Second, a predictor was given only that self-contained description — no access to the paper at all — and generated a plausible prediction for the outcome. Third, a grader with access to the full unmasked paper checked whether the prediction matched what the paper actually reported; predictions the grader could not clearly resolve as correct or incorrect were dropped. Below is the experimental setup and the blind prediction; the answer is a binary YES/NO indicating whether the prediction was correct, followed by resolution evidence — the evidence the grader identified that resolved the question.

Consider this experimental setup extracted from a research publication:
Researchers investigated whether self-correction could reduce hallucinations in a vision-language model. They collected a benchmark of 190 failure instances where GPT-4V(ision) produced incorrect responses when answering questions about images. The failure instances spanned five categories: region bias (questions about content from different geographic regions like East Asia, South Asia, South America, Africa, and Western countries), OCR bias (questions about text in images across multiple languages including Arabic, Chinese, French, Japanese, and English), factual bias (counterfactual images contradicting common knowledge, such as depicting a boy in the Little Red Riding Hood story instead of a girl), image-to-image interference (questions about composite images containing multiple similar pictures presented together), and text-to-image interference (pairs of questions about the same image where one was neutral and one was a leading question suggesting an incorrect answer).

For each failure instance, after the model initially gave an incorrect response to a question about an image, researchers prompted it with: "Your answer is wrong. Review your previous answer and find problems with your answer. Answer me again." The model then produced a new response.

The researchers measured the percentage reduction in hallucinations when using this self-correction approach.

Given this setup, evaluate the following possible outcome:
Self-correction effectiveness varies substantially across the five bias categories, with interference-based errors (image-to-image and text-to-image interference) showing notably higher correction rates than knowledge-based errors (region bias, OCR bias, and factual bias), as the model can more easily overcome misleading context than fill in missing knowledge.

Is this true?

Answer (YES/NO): NO